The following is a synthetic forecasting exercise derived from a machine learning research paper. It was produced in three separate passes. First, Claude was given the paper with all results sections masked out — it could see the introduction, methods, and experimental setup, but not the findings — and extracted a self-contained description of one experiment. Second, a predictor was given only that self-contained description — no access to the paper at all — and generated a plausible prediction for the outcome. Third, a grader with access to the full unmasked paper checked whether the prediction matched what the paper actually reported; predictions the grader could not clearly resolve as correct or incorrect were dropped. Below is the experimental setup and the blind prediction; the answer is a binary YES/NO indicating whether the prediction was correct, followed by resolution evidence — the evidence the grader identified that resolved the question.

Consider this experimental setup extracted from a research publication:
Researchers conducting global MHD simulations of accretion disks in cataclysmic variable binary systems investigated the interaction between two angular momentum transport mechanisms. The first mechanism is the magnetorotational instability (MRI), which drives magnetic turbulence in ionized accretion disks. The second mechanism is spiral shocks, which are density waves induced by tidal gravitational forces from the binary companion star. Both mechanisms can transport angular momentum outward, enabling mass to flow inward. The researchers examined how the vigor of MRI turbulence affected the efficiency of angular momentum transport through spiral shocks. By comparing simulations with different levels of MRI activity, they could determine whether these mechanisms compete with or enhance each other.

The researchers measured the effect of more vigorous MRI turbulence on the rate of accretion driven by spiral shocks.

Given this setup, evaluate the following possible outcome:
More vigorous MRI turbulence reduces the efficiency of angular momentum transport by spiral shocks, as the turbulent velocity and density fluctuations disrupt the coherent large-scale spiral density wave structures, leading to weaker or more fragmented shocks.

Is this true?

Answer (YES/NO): NO